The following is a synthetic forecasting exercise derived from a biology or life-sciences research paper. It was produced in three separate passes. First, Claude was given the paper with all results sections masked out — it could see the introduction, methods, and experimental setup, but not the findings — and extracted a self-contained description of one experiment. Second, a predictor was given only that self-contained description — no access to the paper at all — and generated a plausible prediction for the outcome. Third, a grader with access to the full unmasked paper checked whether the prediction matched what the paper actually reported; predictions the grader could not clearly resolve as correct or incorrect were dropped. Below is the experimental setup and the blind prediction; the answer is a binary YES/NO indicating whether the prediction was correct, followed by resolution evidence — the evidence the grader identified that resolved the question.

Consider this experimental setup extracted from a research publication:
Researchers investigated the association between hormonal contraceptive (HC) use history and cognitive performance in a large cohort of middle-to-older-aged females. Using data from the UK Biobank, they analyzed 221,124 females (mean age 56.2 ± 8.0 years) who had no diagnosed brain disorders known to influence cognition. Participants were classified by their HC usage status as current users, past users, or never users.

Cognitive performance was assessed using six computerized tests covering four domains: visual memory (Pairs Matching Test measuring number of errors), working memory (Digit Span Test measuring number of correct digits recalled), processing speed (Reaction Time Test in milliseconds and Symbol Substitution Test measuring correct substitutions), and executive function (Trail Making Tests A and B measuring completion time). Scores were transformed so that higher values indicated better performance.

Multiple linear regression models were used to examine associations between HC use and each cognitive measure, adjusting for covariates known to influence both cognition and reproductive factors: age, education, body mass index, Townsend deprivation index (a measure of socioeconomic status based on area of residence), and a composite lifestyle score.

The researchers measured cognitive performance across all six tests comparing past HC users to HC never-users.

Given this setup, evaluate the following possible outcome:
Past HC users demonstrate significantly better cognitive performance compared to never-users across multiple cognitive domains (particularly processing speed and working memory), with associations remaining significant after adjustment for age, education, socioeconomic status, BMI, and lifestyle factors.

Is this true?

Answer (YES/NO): NO